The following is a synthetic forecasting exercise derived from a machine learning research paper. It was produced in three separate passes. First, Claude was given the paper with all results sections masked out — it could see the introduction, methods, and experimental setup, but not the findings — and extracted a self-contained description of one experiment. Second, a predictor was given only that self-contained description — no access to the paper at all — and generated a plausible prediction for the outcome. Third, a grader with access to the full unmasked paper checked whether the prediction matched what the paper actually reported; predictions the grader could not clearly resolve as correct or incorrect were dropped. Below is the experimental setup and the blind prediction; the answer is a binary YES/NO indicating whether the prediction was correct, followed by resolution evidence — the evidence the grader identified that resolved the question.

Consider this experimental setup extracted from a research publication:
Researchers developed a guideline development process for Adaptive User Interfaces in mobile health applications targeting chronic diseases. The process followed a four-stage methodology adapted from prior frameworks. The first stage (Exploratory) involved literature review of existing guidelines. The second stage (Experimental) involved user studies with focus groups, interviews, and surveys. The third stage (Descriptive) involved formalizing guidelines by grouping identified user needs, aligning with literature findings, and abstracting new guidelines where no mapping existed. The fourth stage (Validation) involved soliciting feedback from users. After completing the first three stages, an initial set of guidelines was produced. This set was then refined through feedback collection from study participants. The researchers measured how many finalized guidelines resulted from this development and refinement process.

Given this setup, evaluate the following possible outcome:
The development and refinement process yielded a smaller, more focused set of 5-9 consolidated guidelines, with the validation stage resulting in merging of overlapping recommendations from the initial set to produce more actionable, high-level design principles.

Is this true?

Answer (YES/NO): NO